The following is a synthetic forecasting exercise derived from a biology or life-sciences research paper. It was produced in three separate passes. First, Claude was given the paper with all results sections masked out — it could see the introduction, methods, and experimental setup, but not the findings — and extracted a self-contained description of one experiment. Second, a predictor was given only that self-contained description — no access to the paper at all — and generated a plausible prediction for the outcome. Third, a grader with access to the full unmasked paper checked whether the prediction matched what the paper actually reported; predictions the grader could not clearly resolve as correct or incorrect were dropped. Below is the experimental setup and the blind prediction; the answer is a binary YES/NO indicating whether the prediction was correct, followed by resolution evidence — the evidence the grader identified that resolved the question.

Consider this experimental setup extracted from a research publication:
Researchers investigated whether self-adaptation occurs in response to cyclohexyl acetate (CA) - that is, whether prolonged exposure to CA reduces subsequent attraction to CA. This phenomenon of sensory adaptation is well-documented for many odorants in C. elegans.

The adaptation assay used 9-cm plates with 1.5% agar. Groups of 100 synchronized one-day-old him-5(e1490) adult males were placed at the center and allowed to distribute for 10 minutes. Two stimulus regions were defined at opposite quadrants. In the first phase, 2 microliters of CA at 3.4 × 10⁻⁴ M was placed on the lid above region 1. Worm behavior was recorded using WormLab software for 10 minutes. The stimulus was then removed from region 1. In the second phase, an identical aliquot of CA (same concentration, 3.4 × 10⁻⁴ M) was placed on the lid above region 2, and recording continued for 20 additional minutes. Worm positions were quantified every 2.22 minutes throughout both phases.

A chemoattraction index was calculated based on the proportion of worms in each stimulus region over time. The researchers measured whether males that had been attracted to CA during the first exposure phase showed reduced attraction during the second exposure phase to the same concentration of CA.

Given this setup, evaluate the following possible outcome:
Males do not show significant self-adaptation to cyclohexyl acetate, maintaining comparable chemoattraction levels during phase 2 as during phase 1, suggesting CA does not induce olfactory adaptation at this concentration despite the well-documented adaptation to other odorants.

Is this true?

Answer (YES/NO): NO